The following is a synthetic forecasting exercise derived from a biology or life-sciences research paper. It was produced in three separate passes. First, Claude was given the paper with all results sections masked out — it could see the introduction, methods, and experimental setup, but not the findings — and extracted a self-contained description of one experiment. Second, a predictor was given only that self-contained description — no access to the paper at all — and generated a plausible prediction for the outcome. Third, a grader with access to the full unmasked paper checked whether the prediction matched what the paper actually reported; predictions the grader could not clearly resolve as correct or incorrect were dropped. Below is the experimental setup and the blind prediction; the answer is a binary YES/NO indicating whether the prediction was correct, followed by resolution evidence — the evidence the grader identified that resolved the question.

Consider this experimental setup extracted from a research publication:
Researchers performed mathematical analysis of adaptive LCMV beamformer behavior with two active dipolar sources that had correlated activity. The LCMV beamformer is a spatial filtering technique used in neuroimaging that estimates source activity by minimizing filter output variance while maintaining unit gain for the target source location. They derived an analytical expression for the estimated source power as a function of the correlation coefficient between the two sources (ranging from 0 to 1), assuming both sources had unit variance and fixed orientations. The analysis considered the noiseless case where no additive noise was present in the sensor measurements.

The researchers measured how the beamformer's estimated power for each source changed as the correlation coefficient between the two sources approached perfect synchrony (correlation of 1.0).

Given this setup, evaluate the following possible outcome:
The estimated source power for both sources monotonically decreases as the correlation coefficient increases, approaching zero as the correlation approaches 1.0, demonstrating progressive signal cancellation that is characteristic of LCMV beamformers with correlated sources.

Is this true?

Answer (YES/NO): YES